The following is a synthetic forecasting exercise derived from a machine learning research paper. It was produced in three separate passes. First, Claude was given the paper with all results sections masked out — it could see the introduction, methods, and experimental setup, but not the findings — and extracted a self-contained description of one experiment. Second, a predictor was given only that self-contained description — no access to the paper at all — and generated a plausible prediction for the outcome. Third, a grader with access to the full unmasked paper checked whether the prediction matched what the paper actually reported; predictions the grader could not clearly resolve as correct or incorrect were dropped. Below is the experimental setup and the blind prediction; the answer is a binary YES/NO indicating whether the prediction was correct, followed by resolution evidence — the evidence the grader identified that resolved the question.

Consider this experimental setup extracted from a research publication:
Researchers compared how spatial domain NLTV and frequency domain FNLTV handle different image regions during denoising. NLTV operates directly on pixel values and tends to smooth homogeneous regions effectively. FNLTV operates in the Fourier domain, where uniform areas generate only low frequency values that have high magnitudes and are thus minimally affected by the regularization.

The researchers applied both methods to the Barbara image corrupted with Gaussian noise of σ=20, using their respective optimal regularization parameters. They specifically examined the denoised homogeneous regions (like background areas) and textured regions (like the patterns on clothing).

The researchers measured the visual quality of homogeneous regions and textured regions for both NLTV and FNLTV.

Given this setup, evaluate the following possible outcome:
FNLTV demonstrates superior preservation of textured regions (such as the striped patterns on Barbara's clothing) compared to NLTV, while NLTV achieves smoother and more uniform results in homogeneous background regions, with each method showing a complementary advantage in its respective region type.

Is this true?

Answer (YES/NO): YES